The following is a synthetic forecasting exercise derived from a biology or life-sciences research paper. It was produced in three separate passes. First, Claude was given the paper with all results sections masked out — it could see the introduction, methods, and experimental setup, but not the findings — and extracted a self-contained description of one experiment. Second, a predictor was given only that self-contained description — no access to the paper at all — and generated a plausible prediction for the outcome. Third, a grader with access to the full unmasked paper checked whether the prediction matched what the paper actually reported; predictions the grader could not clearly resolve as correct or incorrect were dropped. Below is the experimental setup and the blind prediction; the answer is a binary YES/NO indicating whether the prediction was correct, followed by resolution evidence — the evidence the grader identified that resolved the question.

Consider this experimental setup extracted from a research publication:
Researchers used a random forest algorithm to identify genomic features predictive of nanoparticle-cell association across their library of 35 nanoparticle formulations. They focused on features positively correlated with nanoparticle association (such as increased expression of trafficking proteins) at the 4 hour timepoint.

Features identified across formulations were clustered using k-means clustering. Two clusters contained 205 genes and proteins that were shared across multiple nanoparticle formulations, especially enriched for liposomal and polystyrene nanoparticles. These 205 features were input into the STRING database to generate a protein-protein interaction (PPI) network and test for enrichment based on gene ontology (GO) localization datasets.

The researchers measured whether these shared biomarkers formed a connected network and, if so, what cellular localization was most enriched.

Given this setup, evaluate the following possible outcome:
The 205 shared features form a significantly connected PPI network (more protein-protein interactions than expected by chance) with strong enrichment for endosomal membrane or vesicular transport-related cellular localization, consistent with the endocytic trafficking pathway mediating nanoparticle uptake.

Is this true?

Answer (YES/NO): NO